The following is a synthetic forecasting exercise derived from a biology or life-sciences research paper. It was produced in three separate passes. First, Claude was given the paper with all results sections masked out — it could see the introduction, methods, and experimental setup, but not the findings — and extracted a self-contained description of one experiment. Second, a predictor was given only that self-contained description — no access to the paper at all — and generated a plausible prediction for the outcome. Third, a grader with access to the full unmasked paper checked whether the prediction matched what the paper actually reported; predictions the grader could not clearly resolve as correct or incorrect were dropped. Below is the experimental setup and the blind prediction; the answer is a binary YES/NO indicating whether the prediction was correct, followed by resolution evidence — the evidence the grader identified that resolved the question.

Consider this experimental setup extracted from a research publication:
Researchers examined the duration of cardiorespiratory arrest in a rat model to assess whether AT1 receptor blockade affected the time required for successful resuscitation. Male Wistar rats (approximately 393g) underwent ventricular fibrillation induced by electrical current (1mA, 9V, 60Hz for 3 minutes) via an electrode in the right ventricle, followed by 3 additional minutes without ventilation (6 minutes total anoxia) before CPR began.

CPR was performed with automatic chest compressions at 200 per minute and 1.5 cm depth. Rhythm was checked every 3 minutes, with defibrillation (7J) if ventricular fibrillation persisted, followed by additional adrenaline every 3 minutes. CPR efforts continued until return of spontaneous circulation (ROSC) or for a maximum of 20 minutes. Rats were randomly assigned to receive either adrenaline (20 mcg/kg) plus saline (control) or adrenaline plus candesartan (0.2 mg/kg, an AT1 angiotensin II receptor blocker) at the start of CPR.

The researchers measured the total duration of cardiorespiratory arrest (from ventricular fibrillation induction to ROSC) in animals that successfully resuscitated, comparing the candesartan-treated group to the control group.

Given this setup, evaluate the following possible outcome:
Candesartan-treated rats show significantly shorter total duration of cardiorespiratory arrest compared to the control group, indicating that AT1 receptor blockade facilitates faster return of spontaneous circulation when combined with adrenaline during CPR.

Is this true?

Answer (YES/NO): NO